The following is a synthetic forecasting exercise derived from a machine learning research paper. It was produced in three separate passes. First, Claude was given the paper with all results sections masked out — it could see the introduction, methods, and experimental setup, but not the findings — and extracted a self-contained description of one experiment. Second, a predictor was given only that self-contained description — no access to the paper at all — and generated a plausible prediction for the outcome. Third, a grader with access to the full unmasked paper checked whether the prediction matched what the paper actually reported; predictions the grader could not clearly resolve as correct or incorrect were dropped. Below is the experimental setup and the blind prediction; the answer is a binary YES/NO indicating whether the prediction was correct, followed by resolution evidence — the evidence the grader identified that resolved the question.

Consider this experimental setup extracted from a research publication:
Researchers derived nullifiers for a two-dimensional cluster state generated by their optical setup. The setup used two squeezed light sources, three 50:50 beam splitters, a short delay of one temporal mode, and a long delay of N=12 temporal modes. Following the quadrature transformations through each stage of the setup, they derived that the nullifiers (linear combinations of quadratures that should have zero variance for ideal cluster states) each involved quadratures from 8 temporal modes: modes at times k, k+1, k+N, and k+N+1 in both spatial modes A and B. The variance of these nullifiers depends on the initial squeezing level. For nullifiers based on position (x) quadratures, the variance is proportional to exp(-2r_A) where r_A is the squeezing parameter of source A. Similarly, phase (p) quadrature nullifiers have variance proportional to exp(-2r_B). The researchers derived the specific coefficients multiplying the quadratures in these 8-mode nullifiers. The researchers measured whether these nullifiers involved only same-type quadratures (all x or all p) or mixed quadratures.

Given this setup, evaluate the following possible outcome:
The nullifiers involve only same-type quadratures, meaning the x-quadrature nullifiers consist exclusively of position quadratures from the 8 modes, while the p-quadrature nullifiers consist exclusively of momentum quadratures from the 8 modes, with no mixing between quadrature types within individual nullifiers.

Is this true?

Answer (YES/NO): YES